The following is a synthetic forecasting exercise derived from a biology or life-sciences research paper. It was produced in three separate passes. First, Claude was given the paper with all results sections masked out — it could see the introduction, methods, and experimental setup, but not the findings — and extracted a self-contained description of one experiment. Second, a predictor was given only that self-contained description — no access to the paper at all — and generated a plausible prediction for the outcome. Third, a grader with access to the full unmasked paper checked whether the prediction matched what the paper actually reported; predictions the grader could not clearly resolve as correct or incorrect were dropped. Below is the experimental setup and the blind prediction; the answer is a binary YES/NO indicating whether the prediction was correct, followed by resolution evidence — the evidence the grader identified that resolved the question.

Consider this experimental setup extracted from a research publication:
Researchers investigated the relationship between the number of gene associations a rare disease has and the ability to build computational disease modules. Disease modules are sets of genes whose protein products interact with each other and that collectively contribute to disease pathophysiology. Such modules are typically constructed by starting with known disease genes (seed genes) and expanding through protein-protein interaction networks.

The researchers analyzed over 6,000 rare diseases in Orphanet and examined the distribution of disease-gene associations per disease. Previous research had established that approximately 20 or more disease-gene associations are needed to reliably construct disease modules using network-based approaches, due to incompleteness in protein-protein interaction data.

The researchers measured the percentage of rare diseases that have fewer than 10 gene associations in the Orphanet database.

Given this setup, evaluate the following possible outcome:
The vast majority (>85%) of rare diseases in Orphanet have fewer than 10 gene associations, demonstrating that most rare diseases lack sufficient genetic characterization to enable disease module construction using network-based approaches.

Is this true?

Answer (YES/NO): YES